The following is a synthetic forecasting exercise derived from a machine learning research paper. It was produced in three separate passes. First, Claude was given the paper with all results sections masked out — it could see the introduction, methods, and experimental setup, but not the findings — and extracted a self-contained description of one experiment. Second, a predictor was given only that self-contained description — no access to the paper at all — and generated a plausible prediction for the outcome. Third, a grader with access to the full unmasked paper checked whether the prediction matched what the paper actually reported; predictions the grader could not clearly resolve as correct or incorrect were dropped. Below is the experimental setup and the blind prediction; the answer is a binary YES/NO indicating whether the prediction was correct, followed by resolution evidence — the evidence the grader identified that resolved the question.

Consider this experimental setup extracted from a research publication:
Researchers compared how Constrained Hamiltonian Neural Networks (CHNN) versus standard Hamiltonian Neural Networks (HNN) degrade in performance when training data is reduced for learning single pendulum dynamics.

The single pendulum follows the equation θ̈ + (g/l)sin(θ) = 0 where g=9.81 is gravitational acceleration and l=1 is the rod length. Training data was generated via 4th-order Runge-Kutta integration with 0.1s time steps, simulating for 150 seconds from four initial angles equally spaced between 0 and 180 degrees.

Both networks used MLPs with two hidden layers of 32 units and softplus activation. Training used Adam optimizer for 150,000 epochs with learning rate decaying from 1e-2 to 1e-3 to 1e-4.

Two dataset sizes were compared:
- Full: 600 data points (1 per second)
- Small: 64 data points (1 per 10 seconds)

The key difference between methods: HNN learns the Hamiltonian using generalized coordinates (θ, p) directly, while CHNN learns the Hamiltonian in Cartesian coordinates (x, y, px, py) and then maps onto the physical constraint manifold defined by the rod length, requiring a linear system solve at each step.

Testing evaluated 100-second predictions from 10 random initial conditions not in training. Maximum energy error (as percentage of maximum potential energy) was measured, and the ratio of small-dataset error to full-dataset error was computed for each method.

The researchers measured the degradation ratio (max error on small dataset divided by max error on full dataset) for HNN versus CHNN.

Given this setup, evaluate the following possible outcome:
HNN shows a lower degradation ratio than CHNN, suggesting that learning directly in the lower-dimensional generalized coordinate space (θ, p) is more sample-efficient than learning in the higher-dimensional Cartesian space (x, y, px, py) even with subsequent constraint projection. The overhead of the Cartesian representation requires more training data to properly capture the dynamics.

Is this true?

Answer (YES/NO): YES